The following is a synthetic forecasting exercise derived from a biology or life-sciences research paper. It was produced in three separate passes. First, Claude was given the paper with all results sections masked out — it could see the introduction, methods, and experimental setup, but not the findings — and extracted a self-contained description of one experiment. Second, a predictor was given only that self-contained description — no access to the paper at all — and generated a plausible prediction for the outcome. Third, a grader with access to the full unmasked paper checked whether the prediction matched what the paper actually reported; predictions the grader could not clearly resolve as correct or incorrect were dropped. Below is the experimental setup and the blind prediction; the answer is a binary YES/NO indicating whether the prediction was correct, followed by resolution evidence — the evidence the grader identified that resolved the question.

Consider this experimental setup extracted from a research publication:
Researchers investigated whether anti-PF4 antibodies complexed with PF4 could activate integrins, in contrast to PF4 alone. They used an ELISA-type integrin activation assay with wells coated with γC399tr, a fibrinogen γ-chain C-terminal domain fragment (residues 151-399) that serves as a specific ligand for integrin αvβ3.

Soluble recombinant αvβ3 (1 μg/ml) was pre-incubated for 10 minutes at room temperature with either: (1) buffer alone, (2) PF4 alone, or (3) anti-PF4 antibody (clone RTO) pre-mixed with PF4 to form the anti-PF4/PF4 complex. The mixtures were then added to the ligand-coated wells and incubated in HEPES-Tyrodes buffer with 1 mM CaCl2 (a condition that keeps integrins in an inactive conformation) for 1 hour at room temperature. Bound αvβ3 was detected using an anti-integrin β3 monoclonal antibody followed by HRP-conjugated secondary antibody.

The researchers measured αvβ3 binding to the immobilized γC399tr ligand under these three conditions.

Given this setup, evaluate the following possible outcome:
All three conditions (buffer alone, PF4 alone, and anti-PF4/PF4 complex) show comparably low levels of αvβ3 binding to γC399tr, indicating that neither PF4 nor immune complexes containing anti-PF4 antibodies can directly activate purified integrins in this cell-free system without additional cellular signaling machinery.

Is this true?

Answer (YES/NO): NO